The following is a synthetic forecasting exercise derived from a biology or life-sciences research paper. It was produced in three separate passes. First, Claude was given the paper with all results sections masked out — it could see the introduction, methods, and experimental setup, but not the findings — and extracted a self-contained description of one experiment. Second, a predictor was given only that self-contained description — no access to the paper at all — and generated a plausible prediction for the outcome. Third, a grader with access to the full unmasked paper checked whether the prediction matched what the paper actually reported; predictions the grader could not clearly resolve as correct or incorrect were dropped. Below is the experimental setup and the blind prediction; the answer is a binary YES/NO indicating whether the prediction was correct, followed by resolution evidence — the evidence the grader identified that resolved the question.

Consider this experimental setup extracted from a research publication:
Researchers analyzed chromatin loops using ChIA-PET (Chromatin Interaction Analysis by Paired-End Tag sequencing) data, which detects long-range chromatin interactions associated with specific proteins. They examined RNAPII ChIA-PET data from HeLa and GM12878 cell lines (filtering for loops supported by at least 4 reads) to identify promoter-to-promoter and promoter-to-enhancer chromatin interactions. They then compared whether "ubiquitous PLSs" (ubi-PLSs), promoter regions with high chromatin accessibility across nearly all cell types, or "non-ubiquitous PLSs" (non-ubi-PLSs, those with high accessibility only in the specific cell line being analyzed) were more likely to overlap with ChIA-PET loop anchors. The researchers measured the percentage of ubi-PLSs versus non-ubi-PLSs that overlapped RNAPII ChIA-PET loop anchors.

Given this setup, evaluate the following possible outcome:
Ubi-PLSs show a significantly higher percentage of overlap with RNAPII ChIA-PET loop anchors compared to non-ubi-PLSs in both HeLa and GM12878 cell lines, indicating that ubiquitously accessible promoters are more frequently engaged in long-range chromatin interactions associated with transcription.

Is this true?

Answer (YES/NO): YES